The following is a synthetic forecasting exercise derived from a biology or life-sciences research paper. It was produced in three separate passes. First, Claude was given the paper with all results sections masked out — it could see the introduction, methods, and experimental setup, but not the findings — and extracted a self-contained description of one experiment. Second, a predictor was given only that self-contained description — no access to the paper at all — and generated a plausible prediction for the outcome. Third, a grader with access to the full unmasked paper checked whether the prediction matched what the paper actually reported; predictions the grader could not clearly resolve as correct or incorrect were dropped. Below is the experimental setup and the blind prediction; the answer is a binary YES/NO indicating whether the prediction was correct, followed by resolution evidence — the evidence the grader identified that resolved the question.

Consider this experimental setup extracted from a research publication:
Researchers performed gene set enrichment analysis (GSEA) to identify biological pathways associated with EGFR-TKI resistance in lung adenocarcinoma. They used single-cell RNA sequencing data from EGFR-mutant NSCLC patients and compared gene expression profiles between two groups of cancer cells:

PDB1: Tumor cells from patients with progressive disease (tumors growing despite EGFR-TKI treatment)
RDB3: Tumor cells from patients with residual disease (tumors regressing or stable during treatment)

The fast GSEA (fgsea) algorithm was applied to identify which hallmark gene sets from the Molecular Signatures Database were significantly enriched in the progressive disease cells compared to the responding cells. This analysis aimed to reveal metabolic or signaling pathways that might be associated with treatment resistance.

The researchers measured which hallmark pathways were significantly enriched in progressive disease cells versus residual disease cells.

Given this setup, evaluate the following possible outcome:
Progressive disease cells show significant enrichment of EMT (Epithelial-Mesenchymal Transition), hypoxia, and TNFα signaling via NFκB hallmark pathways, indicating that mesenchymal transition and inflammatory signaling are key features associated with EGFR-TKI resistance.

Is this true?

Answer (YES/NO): NO